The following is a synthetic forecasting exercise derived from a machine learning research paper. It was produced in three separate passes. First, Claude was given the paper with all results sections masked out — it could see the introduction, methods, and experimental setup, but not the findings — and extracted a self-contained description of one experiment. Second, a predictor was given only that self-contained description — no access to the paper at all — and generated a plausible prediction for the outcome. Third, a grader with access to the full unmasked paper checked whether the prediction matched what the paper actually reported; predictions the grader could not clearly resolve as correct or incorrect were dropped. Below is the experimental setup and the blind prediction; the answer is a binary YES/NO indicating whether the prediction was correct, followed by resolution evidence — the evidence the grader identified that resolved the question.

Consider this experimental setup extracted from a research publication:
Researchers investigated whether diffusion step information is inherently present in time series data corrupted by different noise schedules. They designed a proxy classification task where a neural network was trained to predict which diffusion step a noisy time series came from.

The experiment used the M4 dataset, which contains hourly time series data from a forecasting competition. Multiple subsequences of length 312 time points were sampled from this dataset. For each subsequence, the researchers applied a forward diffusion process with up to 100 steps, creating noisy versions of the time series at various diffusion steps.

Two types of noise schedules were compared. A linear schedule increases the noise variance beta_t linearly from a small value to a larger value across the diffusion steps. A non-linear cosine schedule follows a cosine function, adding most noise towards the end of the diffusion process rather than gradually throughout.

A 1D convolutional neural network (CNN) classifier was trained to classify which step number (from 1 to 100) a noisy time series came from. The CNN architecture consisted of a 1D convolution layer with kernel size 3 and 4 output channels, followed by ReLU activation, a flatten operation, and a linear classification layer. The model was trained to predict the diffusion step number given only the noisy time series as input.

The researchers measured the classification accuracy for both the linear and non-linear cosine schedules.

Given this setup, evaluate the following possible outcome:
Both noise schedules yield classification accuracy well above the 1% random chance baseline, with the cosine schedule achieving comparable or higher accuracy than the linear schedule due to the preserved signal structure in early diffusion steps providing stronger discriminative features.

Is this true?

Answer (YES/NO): NO